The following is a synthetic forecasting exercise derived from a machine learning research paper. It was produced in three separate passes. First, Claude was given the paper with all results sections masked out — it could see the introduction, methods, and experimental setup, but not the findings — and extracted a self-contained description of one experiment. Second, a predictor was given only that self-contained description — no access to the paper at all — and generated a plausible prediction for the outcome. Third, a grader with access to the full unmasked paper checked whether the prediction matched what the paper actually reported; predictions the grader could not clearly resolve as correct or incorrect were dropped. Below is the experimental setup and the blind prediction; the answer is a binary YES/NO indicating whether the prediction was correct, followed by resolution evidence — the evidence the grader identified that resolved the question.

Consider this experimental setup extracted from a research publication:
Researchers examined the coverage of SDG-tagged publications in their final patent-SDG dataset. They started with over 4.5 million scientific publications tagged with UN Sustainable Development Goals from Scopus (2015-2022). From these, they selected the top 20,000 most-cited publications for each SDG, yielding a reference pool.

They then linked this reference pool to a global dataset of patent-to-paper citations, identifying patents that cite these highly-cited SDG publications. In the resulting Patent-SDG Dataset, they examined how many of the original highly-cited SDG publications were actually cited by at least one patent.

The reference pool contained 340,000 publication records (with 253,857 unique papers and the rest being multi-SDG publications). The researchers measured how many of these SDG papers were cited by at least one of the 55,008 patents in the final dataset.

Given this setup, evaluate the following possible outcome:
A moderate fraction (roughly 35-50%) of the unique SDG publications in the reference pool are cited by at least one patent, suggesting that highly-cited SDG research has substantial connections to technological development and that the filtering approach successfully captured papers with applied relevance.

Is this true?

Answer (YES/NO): NO